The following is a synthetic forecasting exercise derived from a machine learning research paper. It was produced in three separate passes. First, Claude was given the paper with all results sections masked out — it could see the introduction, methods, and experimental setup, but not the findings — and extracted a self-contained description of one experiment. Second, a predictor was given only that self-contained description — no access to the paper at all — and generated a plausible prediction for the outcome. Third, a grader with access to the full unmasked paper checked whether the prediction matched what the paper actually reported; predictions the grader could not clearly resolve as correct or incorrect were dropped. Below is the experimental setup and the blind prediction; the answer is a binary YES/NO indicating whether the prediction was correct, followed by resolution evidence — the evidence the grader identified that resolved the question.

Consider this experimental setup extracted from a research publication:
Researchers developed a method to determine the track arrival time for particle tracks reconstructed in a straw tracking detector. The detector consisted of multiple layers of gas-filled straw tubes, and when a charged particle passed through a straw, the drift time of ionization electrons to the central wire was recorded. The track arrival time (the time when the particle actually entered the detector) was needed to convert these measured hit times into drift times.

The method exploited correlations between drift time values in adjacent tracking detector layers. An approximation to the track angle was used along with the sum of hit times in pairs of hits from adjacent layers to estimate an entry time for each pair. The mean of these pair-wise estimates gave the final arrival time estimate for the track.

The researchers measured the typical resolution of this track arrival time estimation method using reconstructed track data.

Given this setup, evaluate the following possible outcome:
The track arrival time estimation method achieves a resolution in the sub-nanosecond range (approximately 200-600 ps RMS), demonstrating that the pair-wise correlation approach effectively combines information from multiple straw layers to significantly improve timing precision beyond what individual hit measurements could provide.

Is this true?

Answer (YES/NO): NO